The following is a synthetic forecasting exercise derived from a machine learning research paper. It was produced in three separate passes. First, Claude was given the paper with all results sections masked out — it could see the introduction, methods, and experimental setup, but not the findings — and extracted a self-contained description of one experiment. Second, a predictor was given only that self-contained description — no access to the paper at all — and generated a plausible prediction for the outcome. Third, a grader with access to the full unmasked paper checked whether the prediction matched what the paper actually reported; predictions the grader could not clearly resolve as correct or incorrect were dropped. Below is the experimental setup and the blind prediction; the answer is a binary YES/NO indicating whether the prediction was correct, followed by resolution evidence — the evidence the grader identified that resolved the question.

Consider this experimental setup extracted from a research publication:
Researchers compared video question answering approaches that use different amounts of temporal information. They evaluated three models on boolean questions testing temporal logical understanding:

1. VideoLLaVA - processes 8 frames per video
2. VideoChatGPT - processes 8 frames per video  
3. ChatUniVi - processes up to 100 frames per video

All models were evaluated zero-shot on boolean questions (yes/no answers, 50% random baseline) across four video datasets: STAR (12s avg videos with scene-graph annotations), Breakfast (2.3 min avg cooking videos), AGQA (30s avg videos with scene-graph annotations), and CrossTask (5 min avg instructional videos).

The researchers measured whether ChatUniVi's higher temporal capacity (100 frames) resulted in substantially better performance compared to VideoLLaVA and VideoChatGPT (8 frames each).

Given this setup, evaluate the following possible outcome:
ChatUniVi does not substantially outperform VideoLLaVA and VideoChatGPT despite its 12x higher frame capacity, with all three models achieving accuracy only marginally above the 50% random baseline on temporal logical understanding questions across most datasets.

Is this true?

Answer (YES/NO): YES